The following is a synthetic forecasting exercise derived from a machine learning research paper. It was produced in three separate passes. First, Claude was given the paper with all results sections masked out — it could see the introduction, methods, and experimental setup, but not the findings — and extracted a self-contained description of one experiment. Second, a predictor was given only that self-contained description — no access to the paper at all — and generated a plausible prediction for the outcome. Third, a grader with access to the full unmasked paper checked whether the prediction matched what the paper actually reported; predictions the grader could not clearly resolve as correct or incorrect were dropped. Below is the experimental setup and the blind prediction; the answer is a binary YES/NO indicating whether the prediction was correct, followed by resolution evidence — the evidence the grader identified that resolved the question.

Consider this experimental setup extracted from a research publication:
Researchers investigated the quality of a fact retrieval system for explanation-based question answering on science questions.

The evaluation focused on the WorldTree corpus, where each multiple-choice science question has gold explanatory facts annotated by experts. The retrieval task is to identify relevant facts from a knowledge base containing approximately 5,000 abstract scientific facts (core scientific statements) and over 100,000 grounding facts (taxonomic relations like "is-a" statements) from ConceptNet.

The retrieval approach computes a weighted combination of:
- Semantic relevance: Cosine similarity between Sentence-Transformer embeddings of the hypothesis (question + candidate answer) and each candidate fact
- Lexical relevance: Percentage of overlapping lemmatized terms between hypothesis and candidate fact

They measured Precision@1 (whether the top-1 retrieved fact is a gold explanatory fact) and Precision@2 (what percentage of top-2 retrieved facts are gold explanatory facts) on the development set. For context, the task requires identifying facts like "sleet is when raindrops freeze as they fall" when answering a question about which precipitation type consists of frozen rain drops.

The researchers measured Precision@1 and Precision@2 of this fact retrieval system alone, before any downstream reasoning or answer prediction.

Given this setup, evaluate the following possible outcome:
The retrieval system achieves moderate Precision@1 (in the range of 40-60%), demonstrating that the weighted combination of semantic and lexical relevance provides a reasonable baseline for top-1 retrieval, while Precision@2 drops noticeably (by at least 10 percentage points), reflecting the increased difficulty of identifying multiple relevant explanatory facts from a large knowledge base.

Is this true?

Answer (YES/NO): NO